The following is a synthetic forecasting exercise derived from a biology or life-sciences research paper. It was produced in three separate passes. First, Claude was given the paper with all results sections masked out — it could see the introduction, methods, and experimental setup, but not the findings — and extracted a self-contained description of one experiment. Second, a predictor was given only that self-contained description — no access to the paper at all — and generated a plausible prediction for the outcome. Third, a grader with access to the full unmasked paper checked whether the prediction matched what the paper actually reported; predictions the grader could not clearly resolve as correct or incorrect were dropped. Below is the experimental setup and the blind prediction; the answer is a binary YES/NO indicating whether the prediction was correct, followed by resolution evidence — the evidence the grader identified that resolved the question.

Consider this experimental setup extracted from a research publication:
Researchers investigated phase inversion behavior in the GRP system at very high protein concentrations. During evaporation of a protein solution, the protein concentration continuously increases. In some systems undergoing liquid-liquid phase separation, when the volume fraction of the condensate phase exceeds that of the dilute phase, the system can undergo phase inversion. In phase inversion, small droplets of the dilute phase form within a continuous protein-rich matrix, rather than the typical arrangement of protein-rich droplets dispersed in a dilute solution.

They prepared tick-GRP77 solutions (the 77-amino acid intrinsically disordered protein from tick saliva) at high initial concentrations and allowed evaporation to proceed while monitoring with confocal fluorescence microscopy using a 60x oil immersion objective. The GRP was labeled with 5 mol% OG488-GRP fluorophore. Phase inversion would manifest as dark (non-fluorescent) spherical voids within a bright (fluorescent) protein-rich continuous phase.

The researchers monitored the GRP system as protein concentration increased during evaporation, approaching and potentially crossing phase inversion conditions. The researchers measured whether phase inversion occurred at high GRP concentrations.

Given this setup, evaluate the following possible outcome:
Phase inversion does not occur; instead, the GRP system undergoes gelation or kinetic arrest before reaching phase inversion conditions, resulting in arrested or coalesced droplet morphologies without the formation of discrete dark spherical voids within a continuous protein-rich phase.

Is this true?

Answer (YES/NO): NO